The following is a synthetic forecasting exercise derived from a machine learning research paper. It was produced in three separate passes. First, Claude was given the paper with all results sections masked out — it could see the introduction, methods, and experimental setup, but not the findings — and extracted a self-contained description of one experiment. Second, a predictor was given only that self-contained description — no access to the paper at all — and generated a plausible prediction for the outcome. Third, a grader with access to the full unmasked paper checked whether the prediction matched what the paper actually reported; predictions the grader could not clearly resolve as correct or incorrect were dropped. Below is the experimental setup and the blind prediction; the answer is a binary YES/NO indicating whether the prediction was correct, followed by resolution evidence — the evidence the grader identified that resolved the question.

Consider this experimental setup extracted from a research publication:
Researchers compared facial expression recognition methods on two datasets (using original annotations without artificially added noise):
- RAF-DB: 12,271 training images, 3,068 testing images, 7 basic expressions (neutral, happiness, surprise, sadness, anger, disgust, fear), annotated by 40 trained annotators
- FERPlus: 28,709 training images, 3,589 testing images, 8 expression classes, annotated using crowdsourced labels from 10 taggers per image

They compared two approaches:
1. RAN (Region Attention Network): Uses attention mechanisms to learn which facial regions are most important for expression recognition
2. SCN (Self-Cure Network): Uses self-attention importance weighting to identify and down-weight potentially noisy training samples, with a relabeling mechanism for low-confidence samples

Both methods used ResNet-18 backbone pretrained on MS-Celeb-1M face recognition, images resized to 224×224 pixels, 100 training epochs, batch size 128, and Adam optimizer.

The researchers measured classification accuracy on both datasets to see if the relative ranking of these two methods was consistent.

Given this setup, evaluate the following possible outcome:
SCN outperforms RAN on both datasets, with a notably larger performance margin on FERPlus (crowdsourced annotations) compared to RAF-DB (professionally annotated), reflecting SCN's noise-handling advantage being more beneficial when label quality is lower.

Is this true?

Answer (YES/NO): NO